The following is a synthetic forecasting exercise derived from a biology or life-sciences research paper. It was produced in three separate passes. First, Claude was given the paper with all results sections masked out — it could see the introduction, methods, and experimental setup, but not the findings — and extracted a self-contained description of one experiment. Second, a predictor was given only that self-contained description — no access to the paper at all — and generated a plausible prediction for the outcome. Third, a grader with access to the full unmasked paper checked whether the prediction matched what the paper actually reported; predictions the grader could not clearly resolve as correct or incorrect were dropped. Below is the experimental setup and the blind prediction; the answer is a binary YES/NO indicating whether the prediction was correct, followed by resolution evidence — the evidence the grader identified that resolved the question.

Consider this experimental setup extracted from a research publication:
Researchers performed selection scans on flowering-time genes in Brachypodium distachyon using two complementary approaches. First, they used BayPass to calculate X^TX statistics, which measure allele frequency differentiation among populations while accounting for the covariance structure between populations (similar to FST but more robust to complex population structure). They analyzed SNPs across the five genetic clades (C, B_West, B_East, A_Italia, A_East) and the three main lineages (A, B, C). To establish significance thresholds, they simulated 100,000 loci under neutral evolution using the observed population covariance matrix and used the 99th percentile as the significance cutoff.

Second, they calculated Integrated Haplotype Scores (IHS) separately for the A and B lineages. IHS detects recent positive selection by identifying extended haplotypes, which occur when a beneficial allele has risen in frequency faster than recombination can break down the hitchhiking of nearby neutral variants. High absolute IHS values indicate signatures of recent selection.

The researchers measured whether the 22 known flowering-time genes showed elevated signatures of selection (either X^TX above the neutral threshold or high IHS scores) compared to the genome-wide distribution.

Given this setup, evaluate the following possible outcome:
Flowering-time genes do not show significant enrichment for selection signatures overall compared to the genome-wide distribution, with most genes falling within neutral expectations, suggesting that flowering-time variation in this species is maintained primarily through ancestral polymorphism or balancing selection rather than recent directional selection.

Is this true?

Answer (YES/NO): NO